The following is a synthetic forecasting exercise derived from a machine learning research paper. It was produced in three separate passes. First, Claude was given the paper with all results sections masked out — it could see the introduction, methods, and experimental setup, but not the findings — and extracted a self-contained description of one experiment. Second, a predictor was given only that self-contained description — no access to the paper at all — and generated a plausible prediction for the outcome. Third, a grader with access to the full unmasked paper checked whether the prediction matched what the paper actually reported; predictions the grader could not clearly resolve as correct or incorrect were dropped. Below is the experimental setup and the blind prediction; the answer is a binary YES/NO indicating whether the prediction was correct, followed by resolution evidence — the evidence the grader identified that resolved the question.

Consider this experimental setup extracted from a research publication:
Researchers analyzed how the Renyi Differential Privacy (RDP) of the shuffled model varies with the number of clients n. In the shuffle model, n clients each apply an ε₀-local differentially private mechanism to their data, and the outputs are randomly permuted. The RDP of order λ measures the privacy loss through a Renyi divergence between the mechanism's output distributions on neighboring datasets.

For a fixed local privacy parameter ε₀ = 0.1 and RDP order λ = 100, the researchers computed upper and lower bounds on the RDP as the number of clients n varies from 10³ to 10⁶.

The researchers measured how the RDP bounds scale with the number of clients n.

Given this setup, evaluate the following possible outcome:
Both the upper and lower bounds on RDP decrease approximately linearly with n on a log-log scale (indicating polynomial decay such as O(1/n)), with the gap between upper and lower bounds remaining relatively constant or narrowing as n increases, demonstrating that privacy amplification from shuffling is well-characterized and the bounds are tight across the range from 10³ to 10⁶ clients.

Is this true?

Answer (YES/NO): YES